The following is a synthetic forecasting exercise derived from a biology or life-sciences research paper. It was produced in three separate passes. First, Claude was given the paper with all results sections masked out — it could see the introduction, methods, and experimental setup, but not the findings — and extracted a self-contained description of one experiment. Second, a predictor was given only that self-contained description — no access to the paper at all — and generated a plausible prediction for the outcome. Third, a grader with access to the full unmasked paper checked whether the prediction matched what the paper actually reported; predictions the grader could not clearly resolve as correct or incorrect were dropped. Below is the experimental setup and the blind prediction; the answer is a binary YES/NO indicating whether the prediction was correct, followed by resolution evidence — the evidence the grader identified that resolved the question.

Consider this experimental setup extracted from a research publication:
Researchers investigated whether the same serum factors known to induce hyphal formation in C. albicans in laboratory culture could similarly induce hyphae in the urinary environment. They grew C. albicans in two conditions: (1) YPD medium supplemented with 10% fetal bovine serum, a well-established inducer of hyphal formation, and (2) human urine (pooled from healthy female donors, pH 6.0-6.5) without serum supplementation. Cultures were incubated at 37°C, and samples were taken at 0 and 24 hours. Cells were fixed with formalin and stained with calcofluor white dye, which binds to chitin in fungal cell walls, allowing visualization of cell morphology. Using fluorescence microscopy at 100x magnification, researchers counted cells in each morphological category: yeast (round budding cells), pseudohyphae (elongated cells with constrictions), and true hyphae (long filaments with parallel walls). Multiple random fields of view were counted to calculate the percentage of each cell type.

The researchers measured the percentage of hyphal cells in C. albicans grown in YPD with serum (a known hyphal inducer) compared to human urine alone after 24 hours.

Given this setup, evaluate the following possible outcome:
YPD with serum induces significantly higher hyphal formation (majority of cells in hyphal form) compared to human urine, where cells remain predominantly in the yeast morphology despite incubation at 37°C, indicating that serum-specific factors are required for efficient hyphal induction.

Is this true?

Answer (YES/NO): NO